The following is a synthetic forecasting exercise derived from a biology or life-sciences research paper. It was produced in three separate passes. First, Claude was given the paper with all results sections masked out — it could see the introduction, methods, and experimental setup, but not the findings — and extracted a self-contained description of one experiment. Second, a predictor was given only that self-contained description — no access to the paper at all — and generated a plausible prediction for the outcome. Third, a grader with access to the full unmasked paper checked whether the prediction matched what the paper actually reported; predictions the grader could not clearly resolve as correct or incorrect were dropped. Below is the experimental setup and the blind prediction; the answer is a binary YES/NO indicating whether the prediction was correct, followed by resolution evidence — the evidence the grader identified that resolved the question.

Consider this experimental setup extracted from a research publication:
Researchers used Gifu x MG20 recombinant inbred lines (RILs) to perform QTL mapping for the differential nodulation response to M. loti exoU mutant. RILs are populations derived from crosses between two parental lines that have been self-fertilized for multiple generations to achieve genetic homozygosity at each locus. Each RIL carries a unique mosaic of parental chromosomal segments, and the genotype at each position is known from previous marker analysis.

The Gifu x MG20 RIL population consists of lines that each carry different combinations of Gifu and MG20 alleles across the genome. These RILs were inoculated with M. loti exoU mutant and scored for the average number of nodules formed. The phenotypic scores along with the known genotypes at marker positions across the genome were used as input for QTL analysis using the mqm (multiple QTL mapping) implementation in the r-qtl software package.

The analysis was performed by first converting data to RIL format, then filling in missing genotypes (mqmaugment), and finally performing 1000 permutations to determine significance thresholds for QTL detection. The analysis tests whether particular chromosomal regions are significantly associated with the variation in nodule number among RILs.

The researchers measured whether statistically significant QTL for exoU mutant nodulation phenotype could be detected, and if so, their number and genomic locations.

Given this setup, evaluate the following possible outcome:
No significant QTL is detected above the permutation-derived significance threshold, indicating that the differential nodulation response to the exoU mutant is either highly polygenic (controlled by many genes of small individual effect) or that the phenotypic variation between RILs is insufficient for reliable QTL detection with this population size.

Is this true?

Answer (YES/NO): NO